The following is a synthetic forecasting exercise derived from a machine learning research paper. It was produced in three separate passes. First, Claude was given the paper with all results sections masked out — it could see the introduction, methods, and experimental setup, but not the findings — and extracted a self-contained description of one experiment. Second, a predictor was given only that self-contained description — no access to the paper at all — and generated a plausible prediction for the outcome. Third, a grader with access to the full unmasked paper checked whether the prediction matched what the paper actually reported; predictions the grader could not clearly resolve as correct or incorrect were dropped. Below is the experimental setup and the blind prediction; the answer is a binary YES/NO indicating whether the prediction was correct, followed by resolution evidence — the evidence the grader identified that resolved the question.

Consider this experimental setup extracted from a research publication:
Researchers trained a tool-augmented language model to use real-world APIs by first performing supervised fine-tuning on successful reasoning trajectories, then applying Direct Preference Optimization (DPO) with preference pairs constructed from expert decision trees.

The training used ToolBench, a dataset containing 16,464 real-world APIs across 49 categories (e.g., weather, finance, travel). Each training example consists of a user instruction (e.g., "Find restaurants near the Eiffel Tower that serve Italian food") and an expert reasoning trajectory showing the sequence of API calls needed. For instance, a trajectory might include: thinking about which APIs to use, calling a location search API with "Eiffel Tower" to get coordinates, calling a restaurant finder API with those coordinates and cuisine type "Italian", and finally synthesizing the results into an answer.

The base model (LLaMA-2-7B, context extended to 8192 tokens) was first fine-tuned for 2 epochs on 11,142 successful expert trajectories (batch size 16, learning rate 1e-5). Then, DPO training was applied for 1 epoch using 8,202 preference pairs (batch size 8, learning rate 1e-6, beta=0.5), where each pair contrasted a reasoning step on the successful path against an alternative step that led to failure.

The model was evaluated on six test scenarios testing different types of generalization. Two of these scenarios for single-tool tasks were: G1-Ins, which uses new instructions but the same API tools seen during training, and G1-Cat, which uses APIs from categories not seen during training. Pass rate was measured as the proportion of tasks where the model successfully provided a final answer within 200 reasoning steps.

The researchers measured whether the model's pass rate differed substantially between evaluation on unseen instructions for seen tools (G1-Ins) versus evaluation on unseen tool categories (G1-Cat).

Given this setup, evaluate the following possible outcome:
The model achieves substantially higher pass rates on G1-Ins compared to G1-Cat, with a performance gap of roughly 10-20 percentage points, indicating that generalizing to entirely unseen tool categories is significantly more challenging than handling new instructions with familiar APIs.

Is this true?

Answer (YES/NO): NO